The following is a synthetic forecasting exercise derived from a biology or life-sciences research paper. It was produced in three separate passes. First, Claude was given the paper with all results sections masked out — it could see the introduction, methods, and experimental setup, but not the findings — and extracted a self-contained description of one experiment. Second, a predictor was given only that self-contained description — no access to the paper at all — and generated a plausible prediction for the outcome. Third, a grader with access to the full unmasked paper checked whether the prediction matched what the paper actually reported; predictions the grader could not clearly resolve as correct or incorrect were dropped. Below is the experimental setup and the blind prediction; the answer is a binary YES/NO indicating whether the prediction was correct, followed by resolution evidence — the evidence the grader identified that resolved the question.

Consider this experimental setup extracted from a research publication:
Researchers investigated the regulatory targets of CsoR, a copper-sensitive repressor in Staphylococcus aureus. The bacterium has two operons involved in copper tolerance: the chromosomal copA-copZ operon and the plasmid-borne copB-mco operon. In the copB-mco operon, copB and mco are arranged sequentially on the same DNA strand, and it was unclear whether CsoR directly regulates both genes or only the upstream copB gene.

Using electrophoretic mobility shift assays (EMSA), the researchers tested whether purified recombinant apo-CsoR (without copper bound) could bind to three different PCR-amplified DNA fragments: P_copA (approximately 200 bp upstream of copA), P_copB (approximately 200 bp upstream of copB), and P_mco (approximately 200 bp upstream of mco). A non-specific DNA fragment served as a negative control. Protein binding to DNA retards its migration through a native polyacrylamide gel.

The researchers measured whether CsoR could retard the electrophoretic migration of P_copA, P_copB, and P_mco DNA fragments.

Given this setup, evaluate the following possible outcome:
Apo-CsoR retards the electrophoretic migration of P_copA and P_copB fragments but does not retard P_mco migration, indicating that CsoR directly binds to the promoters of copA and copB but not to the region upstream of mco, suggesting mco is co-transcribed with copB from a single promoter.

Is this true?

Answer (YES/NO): YES